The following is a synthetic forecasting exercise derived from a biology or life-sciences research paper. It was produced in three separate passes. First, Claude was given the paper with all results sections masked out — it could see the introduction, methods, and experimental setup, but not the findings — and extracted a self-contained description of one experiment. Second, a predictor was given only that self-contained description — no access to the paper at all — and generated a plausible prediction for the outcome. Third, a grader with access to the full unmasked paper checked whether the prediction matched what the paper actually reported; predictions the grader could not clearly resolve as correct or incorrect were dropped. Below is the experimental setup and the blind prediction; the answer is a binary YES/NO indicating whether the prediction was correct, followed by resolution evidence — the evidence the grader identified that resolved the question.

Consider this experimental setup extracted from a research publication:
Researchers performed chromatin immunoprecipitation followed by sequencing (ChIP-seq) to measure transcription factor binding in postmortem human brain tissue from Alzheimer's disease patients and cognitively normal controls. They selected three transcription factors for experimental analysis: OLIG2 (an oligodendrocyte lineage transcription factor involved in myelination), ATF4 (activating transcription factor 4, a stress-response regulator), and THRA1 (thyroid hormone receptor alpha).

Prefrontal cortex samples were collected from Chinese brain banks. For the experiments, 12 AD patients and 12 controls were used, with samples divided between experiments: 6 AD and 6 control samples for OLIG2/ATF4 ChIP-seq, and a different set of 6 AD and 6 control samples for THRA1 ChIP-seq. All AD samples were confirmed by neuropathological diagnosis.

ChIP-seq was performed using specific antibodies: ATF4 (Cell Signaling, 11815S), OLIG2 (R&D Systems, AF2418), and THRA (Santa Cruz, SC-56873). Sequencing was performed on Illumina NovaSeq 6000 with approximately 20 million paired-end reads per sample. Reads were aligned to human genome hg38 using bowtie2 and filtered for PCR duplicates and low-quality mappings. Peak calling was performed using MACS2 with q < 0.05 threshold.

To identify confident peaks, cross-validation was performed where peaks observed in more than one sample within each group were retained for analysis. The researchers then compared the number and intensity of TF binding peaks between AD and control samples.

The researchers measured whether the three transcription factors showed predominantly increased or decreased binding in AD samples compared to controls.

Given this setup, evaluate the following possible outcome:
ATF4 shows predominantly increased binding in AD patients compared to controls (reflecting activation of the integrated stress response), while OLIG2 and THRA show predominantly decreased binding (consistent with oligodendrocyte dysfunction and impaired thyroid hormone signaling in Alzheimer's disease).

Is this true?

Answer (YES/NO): NO